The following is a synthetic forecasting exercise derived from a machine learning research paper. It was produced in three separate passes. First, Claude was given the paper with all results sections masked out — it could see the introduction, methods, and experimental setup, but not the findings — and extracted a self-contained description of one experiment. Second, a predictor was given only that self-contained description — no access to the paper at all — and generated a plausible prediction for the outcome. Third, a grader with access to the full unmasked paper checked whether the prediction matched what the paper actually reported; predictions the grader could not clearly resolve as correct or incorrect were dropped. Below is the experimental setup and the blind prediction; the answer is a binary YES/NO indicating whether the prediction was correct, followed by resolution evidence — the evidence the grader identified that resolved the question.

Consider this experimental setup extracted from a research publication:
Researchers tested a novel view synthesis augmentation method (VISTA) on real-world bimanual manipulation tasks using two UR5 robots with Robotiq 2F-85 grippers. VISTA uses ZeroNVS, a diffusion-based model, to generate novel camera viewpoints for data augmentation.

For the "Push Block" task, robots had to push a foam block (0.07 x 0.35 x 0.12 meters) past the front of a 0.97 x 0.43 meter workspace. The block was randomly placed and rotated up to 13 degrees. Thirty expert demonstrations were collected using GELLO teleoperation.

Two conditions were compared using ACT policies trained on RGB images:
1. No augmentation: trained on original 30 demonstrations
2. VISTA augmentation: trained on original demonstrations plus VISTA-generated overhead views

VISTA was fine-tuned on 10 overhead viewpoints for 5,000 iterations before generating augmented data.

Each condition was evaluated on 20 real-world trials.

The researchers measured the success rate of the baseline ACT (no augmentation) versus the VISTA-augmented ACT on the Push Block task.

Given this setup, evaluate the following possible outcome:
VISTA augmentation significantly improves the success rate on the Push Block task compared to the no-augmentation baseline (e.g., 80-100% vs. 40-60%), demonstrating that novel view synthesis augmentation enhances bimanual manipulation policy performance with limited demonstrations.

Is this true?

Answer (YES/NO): NO